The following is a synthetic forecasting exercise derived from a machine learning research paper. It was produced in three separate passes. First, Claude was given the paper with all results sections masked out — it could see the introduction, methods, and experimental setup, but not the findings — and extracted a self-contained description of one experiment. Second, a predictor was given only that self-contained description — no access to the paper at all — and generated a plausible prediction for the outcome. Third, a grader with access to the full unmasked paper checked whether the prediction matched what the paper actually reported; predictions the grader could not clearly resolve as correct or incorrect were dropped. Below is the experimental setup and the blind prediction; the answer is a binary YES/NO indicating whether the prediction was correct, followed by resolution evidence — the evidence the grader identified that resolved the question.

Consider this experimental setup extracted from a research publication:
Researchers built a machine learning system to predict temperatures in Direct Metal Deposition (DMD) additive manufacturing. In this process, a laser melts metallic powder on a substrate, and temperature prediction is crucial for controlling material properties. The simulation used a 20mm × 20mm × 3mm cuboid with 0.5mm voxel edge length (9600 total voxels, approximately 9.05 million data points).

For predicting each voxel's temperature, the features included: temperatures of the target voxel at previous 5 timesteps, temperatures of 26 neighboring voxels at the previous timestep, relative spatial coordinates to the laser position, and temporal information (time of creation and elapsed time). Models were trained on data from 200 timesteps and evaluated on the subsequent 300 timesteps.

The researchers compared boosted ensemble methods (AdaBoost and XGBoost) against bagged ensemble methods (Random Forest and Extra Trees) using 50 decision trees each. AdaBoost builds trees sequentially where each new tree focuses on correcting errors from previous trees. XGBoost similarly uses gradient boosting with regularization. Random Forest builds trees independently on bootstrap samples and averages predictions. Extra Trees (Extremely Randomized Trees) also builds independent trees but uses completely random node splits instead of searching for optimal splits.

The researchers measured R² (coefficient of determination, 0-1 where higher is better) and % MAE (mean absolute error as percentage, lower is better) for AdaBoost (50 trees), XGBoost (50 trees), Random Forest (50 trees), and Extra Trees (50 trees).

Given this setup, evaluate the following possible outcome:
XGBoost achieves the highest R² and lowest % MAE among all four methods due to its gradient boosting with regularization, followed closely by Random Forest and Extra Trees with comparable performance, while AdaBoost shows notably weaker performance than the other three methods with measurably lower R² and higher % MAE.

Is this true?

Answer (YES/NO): NO